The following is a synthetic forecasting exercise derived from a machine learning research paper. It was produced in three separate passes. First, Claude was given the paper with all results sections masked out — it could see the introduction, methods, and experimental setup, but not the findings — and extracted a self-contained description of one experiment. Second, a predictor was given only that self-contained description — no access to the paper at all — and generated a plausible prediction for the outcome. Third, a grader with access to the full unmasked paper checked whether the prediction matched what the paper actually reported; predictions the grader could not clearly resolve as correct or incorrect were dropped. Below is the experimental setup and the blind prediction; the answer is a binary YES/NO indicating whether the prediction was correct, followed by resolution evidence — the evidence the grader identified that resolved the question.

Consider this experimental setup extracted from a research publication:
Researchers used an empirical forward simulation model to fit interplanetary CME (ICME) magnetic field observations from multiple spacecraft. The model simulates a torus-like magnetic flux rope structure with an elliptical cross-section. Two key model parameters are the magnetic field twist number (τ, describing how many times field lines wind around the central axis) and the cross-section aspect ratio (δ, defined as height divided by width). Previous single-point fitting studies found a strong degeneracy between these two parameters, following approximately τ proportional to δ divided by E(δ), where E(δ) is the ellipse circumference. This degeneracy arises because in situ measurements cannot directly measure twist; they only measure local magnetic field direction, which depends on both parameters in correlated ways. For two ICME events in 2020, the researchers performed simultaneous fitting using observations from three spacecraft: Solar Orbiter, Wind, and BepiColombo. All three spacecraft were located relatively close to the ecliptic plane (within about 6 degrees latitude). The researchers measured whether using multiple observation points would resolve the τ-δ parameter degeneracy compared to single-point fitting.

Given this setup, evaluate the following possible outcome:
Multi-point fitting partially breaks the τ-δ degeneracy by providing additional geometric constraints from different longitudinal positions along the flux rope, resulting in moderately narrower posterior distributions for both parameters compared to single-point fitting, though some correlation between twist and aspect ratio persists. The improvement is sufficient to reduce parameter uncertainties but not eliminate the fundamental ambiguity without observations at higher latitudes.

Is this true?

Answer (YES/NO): NO